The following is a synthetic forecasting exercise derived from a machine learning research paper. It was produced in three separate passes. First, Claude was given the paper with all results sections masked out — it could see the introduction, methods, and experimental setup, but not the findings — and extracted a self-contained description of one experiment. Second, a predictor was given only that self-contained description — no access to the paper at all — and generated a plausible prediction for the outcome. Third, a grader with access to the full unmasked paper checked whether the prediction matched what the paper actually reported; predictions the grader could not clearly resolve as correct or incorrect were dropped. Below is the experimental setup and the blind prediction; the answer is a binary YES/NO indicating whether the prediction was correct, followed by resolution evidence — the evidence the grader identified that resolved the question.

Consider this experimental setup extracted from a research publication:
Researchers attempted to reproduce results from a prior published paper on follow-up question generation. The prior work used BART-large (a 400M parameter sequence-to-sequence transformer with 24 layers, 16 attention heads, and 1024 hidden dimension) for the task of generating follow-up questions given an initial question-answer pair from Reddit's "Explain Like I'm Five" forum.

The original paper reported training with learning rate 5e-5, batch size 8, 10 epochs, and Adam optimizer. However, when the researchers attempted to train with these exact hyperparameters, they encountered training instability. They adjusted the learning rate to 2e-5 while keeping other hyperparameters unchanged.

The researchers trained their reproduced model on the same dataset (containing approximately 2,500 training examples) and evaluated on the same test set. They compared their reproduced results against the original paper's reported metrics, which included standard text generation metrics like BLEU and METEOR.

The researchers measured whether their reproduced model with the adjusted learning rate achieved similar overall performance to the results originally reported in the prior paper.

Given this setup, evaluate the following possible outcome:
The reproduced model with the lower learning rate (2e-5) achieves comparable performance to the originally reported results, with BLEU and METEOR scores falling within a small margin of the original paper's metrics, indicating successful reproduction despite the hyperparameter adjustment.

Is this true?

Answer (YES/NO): YES